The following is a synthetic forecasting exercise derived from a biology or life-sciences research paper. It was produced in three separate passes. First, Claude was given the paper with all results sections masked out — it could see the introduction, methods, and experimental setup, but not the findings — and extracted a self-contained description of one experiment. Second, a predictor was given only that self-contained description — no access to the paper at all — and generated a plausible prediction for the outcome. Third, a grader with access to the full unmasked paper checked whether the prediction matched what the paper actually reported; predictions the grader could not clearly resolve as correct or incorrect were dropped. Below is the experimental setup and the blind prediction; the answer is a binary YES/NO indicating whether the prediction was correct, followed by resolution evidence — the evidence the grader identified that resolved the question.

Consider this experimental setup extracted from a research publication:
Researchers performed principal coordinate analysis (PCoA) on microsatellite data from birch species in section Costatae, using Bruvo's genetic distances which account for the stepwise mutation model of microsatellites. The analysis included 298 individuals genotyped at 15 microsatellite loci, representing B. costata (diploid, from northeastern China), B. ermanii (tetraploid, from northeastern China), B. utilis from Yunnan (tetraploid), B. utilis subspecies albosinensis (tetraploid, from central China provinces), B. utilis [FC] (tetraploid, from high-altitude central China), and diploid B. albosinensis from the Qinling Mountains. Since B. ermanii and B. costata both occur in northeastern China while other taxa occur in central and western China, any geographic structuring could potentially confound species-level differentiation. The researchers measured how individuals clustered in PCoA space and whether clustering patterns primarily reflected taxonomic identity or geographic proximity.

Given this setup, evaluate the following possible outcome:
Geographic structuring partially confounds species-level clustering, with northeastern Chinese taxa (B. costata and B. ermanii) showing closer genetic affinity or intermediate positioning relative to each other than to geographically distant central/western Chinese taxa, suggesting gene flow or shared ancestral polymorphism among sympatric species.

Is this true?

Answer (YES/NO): NO